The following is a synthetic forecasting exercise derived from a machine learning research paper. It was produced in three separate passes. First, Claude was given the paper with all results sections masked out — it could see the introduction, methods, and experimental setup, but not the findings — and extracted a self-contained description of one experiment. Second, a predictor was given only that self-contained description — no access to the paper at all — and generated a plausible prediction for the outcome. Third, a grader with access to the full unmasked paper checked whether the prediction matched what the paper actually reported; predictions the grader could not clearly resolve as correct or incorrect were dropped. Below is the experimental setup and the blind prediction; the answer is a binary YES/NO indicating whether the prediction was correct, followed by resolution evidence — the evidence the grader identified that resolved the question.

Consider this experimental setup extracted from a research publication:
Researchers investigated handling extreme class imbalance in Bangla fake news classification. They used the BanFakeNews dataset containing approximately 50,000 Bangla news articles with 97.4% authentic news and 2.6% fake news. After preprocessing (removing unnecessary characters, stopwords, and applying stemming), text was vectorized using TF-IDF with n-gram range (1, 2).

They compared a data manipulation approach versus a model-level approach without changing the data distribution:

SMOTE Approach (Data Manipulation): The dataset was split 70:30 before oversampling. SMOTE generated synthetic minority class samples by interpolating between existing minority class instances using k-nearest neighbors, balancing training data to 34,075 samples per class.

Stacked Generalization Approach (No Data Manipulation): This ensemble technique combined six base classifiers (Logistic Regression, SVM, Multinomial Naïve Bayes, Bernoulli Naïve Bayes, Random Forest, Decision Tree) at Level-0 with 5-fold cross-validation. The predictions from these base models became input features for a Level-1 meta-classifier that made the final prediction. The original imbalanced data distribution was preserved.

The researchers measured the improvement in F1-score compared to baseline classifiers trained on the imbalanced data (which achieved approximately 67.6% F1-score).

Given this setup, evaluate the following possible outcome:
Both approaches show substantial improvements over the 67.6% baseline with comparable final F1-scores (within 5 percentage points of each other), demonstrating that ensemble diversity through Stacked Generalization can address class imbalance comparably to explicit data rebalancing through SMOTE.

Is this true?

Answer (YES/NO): NO